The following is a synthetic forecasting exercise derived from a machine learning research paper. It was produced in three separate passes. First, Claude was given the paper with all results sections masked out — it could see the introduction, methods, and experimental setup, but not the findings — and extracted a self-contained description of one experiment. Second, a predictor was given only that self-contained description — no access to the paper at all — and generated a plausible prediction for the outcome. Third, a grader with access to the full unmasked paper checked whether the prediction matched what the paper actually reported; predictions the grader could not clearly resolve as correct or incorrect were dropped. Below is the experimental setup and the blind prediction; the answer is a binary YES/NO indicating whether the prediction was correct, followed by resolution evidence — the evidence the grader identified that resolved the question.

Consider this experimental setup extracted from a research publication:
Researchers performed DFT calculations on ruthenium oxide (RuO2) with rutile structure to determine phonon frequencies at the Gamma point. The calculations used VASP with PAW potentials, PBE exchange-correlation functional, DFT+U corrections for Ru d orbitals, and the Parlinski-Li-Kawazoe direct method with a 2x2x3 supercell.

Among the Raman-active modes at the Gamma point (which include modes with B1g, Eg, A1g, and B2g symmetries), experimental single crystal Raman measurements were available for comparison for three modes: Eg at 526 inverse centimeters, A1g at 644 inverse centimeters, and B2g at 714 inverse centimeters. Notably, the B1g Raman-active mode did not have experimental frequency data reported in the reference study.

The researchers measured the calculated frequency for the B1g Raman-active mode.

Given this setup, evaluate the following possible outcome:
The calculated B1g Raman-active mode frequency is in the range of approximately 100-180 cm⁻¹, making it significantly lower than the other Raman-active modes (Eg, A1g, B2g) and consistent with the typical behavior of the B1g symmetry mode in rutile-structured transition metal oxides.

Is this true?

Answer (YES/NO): YES